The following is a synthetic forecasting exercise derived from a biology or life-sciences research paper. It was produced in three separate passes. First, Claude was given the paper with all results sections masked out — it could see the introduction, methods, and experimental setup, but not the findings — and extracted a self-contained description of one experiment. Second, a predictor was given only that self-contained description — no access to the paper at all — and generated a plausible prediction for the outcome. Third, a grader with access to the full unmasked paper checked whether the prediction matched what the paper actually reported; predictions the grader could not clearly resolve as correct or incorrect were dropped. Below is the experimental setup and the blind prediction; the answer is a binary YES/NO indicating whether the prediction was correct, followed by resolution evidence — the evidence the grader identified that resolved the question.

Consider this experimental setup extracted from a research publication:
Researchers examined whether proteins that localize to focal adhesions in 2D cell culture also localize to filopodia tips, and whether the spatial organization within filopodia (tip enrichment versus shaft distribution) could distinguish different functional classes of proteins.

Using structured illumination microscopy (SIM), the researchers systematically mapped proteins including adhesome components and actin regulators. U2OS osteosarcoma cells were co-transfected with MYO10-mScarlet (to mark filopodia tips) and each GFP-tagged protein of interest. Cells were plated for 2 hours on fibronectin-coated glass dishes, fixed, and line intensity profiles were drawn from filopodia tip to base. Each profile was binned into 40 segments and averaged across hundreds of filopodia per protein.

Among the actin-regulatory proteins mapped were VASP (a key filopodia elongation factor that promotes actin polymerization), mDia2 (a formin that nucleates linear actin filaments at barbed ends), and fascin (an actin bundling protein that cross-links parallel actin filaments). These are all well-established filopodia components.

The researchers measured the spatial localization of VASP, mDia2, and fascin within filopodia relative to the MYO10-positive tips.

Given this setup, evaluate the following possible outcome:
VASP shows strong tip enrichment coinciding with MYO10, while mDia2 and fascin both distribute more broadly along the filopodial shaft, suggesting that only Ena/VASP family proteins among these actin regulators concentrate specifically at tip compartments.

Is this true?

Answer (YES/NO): NO